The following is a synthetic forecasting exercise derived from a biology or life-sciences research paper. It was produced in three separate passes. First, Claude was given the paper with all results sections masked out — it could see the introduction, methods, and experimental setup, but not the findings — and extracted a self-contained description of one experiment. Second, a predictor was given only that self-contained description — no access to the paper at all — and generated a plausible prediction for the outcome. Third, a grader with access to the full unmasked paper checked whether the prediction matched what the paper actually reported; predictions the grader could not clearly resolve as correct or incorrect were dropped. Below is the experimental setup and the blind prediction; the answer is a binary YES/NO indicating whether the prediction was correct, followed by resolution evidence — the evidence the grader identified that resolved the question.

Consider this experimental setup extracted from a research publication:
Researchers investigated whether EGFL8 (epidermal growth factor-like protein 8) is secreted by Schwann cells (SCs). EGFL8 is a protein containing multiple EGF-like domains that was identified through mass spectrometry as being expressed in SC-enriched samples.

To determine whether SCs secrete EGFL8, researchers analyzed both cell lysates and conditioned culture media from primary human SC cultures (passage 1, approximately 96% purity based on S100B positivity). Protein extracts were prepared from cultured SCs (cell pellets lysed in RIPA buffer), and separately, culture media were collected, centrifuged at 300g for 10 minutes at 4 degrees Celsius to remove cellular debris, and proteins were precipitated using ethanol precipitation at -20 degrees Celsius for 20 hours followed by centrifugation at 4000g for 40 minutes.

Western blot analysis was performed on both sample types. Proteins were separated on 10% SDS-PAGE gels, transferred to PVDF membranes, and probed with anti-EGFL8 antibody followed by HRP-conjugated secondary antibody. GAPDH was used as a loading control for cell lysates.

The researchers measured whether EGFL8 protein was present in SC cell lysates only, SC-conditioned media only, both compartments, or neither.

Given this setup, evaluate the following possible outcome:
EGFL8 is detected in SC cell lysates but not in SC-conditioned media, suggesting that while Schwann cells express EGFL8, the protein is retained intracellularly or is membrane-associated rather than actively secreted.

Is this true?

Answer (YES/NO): NO